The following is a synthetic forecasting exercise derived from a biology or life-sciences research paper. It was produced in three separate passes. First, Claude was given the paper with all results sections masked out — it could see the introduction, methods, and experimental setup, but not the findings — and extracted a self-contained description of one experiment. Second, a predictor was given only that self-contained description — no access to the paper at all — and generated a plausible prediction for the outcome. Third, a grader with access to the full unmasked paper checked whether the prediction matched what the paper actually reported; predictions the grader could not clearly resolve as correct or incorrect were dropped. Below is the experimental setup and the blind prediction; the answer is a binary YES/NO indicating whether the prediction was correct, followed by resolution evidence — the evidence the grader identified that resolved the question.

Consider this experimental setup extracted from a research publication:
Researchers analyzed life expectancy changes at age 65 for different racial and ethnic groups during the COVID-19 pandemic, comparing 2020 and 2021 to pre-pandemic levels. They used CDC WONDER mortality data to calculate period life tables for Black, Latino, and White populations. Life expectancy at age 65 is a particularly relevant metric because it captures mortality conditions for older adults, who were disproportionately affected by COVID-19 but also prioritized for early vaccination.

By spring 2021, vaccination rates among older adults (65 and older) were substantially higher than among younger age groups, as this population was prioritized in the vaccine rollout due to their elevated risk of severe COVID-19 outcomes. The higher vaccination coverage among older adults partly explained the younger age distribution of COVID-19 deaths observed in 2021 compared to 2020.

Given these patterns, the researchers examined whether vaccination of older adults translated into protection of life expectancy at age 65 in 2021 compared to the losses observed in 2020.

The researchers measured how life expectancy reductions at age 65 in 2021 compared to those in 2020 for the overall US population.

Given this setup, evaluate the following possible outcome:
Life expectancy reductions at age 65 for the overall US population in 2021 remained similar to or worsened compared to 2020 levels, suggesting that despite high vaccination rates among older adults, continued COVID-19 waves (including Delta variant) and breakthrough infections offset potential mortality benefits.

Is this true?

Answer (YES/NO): YES